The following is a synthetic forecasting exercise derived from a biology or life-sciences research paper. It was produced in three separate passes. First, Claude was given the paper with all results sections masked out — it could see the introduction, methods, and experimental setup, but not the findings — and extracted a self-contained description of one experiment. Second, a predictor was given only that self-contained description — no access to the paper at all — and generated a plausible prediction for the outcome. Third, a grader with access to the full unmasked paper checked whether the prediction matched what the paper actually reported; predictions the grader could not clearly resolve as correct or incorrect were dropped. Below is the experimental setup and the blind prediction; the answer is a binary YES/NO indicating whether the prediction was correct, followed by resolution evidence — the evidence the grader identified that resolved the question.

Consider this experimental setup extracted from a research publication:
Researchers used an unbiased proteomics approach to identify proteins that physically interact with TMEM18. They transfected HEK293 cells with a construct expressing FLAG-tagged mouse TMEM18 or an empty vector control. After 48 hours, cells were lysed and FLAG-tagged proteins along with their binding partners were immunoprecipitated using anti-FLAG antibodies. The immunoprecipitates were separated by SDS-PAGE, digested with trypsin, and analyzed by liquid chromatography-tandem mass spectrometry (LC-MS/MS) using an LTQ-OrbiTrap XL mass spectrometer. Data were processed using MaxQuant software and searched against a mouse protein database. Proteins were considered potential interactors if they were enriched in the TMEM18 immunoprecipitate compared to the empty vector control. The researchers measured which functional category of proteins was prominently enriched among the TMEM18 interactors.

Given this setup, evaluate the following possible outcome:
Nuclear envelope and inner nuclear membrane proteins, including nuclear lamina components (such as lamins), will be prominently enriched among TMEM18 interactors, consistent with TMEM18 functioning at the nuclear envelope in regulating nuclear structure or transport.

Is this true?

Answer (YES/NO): NO